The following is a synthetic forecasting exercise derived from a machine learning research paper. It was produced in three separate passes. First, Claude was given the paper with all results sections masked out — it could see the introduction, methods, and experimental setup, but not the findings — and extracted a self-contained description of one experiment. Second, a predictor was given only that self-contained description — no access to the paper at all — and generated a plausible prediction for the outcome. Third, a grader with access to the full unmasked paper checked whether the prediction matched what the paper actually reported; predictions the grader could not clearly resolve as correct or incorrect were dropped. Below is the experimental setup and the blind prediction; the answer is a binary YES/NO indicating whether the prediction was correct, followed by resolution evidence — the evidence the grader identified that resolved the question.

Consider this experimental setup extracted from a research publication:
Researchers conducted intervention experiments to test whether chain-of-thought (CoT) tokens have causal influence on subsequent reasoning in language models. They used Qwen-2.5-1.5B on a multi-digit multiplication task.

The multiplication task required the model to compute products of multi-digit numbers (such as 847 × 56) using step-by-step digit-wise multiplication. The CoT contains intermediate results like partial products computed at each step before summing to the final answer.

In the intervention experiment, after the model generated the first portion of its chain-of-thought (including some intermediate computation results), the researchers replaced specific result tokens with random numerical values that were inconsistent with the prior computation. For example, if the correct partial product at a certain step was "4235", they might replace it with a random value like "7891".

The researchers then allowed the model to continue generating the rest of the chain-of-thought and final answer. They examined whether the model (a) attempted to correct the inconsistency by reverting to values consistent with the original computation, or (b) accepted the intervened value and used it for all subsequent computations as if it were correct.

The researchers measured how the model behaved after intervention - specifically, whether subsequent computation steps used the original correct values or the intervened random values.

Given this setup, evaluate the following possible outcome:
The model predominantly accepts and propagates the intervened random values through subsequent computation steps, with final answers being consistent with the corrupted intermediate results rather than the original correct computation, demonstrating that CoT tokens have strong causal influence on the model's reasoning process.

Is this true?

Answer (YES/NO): YES